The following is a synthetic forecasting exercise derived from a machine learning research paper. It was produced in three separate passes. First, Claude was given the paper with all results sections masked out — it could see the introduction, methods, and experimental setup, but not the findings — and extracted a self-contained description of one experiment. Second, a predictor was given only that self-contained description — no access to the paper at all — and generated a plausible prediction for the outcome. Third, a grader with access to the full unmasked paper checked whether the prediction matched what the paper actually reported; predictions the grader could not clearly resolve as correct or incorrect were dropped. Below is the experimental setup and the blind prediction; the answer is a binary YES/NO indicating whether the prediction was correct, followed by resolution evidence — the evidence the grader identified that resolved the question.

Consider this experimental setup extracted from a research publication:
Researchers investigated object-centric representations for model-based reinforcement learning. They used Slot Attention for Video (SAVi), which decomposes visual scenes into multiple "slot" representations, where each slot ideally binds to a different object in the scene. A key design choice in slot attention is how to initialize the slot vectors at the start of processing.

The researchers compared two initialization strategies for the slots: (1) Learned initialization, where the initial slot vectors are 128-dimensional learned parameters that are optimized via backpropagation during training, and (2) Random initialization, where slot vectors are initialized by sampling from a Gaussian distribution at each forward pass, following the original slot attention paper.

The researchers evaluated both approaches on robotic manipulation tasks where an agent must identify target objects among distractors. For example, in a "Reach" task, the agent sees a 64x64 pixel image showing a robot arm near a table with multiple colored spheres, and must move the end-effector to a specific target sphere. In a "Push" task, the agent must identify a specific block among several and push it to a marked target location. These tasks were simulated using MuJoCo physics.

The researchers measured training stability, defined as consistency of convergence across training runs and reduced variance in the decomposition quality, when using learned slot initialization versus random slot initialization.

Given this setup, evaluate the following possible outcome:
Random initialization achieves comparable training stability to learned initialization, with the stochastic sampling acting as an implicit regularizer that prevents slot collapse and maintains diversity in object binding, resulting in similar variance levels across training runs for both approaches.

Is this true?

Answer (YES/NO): NO